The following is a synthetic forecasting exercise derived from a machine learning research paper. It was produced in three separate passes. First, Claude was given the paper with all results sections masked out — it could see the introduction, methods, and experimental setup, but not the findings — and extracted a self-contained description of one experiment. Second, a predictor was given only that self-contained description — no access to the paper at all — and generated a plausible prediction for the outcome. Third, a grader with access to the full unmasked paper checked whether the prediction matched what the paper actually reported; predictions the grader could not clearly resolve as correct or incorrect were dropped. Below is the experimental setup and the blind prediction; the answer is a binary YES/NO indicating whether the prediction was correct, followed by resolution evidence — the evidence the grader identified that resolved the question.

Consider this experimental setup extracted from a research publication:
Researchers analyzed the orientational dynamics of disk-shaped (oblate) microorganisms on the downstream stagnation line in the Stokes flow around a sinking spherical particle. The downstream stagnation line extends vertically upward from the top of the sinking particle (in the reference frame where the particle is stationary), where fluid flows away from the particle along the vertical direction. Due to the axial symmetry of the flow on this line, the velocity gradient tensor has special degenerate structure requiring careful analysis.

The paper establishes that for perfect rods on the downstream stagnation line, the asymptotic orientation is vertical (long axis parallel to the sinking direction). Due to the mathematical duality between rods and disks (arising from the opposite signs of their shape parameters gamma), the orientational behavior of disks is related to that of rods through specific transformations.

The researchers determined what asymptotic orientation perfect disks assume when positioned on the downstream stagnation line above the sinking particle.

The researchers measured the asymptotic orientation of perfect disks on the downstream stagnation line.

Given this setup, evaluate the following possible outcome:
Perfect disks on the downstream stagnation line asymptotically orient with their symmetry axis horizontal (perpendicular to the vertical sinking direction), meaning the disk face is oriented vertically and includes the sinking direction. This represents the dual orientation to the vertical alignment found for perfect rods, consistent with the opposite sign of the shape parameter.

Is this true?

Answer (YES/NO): YES